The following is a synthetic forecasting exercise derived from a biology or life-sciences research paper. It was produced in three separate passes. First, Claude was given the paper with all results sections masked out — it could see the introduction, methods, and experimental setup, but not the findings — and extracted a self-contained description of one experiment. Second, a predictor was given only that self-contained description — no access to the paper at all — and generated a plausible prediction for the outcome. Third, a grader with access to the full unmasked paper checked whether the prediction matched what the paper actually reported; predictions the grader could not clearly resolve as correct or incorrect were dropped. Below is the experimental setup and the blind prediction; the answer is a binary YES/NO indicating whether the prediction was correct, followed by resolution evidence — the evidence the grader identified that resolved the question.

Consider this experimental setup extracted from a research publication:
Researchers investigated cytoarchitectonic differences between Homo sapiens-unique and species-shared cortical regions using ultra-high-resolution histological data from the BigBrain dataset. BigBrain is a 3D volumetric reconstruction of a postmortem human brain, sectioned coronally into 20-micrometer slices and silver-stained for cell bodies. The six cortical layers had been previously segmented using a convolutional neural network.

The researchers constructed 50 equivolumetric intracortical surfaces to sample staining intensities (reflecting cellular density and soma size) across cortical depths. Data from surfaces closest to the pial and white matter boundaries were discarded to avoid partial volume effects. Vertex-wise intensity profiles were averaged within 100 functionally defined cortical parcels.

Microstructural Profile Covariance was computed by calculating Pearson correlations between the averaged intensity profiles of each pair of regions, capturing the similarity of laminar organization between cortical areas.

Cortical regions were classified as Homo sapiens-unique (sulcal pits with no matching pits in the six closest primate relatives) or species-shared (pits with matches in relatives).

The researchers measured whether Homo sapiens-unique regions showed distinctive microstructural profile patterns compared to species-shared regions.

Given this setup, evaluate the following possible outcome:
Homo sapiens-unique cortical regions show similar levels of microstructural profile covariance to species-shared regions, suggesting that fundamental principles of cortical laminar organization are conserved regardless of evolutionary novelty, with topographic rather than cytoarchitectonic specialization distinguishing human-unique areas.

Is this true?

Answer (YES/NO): NO